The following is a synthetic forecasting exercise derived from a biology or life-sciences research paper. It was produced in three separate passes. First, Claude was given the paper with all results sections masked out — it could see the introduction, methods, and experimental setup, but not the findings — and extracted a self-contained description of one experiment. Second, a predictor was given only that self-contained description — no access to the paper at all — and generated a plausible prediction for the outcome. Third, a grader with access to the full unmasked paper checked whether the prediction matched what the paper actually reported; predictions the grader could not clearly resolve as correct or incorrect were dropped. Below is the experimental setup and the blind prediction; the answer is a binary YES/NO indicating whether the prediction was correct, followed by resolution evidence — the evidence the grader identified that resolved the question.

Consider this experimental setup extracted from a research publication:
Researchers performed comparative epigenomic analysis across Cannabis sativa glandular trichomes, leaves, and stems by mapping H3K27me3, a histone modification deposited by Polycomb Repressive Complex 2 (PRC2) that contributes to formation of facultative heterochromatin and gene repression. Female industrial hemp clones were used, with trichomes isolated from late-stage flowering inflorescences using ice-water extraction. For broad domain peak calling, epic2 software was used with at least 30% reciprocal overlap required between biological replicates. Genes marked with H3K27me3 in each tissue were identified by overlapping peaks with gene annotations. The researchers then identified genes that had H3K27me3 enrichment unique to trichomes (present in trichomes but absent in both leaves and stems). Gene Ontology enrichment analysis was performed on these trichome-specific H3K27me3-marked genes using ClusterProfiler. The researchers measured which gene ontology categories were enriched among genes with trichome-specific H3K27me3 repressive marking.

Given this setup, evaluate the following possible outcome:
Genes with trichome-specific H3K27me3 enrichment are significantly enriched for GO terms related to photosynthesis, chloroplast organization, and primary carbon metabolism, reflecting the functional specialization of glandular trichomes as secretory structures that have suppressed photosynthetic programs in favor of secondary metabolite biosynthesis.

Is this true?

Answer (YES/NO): NO